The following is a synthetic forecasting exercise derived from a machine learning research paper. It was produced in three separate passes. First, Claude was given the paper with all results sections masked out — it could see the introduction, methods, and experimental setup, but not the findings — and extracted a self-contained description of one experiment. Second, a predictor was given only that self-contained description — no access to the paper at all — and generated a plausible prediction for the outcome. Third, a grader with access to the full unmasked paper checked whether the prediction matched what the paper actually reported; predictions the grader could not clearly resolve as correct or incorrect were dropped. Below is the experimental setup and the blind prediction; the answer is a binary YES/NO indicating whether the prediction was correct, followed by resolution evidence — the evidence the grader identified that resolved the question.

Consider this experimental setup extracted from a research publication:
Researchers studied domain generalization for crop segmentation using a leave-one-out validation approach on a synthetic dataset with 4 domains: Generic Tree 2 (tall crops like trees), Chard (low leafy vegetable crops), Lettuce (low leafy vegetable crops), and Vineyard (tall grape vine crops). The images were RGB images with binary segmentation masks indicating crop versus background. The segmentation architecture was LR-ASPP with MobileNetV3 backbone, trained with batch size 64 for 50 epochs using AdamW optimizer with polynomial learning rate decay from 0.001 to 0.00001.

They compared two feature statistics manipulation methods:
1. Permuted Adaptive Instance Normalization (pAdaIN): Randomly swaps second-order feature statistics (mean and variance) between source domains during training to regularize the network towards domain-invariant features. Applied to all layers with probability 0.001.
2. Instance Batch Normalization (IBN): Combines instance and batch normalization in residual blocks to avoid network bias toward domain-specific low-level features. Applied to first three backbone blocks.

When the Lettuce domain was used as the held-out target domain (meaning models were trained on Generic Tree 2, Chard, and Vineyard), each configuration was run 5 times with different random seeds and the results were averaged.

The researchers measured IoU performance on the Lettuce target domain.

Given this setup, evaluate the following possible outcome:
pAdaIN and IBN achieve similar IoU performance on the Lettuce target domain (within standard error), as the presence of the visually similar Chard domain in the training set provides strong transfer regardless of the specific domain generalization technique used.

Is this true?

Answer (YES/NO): NO